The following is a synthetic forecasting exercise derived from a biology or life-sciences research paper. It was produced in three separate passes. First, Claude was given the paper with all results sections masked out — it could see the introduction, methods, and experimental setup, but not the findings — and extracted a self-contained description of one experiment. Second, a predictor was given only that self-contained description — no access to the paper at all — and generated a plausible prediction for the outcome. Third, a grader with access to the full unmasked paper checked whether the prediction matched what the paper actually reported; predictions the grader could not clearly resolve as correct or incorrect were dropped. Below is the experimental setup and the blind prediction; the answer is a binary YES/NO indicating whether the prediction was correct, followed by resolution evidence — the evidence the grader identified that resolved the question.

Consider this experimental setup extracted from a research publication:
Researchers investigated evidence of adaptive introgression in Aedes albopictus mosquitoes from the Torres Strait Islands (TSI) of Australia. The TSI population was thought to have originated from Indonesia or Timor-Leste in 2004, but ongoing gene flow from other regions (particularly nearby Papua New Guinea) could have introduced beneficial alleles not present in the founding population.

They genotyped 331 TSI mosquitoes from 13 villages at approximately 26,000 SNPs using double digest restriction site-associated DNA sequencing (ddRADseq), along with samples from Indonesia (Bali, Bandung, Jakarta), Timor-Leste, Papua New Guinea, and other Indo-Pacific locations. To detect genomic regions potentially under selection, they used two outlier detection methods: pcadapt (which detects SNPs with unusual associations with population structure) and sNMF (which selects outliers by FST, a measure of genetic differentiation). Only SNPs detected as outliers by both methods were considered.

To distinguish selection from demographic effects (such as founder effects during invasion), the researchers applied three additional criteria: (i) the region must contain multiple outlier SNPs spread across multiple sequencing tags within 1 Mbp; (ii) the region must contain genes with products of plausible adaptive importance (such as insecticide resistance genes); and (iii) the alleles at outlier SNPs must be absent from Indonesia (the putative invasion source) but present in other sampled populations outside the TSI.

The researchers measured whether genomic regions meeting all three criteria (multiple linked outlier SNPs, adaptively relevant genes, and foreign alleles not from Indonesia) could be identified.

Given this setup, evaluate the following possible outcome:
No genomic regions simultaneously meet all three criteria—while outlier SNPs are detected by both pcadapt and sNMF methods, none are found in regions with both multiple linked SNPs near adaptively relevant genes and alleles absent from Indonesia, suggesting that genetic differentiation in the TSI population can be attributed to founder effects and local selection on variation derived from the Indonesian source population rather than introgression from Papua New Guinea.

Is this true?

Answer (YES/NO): NO